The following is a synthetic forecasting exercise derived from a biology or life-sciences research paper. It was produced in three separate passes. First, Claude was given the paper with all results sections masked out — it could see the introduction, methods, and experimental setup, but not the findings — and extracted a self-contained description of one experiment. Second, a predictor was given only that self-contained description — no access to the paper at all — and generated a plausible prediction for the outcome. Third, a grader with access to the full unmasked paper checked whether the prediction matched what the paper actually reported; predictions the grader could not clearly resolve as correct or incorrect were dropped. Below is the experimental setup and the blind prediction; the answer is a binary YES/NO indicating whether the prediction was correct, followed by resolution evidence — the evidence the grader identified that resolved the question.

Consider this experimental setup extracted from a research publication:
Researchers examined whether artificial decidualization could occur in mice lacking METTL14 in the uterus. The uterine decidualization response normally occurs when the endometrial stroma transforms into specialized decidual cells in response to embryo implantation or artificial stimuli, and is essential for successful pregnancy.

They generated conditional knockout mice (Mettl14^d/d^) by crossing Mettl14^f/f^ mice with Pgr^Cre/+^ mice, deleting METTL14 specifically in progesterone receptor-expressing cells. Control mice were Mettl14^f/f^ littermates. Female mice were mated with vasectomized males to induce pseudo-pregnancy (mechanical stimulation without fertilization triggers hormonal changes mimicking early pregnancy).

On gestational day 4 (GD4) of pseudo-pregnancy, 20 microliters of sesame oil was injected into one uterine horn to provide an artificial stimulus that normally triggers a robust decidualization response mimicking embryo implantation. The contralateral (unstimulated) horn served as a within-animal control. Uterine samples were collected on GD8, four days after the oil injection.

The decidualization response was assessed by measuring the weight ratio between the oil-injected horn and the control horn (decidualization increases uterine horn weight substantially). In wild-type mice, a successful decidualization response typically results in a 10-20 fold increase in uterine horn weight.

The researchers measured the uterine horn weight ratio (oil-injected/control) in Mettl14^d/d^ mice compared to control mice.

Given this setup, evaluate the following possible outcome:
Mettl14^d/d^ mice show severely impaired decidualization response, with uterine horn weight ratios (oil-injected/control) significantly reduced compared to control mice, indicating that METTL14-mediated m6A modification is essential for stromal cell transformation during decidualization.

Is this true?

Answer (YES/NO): YES